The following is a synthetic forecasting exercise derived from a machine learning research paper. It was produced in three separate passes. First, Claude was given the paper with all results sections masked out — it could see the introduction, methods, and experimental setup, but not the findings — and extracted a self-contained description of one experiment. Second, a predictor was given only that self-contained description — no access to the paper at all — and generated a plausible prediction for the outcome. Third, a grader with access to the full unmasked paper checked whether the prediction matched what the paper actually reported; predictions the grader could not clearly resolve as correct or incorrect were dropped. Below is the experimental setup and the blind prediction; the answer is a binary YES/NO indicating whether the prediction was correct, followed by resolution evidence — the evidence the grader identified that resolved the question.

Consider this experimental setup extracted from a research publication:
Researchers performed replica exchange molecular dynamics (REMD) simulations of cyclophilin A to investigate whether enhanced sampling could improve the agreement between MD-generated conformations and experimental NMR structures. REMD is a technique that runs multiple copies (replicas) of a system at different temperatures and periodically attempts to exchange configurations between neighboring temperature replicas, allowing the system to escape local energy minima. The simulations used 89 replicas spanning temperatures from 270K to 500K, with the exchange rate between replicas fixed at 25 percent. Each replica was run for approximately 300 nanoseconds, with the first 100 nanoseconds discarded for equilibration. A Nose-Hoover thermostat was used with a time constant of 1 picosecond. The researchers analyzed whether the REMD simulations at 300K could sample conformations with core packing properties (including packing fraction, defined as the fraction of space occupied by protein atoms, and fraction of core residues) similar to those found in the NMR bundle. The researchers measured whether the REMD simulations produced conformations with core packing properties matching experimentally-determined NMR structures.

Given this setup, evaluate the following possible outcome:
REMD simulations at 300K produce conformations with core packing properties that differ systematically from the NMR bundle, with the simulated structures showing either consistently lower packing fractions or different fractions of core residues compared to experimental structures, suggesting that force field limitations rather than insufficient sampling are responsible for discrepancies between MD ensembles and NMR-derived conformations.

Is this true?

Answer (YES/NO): YES